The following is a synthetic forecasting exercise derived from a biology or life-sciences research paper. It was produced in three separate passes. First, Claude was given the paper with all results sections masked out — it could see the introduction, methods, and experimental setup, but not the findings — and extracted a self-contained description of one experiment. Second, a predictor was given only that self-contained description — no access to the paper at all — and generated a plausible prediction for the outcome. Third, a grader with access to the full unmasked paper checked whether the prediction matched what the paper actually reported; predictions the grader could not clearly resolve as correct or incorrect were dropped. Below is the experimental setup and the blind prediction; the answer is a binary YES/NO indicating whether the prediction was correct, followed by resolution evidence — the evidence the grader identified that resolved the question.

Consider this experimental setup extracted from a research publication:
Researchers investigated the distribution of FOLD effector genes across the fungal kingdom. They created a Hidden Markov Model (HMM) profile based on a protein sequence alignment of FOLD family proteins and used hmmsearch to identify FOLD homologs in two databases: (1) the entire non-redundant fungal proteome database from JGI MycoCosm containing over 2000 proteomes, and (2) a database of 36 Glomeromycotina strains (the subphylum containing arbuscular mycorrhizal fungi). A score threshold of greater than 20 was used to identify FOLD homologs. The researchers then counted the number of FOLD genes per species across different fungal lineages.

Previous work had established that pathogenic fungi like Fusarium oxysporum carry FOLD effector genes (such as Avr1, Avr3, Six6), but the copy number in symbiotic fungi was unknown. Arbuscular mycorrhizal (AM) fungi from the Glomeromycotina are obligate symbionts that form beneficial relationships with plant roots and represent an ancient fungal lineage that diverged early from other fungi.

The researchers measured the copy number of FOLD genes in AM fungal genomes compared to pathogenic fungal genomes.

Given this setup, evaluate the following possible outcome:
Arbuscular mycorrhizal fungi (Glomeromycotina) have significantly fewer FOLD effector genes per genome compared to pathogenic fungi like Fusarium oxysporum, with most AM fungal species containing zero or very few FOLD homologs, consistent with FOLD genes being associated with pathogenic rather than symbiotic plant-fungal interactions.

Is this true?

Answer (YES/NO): NO